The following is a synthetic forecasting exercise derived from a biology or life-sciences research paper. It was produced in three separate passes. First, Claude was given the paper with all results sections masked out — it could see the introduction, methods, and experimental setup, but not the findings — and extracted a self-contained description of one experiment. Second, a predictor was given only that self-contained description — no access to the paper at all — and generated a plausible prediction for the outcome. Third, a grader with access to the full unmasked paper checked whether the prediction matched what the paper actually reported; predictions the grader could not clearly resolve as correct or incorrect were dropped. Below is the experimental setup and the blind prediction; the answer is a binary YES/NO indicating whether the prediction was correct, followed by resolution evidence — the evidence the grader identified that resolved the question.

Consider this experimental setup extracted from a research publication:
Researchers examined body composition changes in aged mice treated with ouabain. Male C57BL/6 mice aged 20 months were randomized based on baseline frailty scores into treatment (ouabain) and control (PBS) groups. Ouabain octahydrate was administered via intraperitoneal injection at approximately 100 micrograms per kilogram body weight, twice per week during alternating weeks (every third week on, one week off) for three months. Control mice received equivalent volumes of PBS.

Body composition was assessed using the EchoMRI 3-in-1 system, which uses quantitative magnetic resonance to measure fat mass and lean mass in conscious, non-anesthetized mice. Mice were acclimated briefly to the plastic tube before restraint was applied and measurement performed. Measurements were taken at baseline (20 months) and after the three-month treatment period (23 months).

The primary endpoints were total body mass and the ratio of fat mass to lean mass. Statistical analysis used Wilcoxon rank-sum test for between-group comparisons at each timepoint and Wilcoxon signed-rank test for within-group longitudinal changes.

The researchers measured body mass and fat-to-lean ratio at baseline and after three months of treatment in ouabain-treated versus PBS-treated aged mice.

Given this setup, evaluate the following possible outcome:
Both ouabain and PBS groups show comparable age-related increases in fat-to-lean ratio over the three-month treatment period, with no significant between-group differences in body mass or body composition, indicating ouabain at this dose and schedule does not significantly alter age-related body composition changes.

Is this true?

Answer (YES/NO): NO